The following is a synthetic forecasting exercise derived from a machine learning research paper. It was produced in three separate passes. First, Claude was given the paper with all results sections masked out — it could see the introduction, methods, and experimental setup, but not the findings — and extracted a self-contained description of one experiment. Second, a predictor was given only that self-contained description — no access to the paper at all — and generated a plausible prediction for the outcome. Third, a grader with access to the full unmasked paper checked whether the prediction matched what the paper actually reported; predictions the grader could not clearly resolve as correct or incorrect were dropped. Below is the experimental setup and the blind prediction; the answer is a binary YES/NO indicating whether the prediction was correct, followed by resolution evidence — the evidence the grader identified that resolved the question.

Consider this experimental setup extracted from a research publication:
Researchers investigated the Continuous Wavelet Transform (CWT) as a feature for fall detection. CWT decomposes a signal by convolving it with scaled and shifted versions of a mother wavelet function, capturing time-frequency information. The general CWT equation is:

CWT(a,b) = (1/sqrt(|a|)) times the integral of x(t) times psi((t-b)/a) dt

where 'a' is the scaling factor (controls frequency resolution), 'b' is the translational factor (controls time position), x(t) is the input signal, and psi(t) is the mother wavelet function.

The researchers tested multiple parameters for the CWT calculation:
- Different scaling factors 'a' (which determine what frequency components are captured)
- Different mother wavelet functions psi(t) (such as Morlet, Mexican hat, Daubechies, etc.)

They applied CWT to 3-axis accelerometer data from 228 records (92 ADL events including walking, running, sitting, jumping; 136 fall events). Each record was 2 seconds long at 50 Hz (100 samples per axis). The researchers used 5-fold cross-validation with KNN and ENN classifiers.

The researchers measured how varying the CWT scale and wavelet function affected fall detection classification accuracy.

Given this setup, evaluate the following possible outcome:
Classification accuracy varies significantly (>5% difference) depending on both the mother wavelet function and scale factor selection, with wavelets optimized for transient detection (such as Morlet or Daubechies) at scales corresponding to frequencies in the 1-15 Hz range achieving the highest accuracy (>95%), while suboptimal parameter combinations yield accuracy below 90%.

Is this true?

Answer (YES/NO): NO